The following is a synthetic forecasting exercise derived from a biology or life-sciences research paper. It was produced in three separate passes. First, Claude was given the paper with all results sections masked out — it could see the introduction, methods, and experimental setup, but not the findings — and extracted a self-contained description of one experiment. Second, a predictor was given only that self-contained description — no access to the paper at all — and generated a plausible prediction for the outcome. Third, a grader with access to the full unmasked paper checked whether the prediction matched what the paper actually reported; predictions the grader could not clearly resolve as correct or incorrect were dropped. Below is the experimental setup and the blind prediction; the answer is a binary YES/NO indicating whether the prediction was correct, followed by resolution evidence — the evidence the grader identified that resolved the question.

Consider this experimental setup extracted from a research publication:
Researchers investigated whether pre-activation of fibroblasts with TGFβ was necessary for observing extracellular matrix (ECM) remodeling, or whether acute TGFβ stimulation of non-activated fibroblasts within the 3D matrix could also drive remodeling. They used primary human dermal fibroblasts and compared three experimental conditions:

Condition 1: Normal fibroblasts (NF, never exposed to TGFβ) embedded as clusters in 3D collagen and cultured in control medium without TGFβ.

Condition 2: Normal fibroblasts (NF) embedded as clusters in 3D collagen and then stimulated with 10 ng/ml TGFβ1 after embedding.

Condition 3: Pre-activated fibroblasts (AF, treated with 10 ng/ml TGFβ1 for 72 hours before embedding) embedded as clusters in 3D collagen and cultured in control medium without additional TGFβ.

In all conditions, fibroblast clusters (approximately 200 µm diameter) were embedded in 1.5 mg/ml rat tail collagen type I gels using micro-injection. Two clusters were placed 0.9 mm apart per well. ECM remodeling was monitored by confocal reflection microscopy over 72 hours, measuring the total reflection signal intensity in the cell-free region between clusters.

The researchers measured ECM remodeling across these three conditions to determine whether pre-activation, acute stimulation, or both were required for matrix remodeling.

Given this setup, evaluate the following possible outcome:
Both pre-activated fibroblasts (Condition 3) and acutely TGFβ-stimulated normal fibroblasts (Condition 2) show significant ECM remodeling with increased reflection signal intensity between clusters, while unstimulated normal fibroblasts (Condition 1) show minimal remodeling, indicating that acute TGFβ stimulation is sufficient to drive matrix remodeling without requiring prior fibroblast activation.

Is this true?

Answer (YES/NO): NO